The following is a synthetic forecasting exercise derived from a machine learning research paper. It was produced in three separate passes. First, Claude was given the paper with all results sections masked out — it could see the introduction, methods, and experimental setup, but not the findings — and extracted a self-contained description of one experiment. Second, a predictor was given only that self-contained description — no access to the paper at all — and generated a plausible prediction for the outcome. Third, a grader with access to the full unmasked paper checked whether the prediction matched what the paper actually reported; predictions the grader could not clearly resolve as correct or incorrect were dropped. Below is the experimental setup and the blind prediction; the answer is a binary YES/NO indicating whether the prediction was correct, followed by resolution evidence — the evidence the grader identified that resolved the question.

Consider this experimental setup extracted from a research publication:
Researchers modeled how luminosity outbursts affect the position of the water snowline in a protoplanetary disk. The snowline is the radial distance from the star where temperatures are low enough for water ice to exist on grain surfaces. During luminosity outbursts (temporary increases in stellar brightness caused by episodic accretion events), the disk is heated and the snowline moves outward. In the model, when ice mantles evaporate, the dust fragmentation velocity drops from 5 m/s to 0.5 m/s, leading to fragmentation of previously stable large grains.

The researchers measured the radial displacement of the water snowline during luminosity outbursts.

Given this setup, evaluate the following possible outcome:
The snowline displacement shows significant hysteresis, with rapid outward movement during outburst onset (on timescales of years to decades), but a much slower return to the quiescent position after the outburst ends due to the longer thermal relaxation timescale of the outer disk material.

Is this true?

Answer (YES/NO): NO